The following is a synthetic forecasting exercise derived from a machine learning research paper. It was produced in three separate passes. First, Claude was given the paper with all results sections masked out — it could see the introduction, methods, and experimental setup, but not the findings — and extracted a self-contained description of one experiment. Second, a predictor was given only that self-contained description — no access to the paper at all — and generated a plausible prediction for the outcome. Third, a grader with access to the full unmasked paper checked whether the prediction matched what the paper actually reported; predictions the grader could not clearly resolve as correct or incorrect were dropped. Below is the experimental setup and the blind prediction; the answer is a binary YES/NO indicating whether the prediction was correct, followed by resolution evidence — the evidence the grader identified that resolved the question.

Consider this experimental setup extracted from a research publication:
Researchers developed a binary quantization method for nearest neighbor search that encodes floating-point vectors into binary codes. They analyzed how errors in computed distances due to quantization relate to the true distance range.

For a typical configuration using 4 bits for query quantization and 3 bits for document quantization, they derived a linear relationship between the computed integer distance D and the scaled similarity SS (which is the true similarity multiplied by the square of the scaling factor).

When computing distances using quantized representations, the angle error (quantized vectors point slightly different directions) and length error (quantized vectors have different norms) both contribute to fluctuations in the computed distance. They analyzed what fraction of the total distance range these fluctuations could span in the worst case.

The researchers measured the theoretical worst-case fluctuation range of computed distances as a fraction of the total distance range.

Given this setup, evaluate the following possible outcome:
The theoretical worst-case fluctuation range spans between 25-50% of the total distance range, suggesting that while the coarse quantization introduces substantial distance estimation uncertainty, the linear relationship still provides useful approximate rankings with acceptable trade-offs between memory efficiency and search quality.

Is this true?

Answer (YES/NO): NO